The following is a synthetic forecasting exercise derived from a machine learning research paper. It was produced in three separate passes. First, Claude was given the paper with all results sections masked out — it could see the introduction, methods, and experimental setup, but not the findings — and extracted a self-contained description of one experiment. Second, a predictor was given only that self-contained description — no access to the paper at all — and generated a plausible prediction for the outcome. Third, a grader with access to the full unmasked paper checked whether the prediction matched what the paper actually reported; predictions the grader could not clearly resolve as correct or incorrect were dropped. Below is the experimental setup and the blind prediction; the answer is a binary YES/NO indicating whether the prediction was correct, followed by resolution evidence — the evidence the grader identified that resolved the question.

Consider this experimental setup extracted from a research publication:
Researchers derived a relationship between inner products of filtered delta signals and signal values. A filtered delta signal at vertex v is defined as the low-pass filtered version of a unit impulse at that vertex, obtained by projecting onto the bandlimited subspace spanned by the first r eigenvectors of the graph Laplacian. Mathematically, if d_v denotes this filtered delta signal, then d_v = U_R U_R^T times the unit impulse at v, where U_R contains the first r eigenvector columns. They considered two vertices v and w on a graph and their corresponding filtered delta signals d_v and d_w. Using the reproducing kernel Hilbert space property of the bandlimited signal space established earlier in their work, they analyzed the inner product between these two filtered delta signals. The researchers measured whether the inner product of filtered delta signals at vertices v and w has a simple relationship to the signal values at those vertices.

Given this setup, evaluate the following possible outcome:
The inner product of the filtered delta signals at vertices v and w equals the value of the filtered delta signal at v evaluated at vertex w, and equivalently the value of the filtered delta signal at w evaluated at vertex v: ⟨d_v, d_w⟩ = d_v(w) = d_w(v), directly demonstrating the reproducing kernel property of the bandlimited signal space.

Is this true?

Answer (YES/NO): YES